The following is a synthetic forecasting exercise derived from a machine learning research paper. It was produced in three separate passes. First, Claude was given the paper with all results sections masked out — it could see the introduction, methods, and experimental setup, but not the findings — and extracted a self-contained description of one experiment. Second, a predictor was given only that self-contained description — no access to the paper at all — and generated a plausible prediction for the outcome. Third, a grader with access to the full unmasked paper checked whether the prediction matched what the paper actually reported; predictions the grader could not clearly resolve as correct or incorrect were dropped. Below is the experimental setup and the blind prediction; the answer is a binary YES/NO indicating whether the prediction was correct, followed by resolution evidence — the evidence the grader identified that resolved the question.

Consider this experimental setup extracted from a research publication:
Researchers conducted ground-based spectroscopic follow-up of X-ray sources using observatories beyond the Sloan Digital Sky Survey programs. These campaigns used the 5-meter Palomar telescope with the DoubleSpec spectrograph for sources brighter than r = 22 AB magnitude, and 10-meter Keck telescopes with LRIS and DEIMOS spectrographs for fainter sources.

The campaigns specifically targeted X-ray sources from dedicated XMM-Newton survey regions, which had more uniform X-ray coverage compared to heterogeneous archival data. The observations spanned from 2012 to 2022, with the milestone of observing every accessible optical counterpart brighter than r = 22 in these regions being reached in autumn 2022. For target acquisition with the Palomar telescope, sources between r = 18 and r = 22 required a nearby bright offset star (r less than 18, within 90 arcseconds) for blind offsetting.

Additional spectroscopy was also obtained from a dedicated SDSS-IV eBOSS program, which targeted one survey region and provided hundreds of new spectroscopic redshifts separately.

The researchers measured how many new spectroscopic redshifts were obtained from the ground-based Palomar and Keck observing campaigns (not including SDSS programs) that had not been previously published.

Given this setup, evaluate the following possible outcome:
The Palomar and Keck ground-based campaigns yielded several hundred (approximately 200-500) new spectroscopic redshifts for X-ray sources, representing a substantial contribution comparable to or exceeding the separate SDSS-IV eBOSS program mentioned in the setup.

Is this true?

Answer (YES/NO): NO